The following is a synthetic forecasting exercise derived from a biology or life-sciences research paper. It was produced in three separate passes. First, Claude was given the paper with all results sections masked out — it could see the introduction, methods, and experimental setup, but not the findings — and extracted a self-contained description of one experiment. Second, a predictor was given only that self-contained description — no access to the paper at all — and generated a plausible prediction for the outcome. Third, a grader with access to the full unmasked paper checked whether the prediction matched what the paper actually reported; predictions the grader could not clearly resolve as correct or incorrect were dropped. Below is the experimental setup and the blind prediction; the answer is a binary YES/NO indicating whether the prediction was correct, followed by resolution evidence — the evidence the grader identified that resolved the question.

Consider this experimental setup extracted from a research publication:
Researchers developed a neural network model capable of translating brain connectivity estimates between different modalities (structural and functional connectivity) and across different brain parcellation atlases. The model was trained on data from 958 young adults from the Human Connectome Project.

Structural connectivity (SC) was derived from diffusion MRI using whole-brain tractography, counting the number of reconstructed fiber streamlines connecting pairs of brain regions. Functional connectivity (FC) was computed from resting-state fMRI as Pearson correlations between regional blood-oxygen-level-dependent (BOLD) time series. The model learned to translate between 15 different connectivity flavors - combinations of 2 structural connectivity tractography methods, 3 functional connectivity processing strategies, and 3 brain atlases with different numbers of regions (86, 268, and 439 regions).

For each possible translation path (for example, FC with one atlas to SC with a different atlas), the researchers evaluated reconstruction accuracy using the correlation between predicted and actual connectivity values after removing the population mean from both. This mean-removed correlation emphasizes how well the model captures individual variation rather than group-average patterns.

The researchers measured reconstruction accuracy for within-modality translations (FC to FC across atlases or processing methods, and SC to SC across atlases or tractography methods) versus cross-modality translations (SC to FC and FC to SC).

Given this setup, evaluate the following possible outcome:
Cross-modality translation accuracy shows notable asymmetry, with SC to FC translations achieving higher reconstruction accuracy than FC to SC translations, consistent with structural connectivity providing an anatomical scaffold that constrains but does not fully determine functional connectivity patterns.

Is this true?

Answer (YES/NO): NO